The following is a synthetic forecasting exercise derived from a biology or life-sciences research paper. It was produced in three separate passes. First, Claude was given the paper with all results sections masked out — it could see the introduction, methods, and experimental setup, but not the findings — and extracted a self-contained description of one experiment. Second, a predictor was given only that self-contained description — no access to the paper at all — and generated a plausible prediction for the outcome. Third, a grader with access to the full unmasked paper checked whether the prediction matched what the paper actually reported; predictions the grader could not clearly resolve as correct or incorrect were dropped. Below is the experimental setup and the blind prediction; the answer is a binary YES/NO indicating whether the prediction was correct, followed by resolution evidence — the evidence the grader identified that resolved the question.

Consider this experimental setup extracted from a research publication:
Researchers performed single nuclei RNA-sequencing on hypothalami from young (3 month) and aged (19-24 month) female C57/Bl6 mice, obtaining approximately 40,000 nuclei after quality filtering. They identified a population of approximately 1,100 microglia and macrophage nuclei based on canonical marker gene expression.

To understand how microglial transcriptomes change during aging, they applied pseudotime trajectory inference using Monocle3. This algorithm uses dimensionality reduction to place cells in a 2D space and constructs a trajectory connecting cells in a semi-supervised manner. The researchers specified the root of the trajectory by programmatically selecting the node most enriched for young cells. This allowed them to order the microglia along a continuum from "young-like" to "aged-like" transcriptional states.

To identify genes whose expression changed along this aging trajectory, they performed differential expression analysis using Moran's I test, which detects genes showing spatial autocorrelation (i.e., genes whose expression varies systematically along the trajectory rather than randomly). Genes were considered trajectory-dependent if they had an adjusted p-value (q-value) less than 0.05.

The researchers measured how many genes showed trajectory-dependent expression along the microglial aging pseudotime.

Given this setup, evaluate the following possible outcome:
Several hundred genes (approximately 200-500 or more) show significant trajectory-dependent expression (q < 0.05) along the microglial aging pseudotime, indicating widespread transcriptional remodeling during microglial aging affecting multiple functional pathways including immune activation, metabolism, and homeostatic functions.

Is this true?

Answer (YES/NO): YES